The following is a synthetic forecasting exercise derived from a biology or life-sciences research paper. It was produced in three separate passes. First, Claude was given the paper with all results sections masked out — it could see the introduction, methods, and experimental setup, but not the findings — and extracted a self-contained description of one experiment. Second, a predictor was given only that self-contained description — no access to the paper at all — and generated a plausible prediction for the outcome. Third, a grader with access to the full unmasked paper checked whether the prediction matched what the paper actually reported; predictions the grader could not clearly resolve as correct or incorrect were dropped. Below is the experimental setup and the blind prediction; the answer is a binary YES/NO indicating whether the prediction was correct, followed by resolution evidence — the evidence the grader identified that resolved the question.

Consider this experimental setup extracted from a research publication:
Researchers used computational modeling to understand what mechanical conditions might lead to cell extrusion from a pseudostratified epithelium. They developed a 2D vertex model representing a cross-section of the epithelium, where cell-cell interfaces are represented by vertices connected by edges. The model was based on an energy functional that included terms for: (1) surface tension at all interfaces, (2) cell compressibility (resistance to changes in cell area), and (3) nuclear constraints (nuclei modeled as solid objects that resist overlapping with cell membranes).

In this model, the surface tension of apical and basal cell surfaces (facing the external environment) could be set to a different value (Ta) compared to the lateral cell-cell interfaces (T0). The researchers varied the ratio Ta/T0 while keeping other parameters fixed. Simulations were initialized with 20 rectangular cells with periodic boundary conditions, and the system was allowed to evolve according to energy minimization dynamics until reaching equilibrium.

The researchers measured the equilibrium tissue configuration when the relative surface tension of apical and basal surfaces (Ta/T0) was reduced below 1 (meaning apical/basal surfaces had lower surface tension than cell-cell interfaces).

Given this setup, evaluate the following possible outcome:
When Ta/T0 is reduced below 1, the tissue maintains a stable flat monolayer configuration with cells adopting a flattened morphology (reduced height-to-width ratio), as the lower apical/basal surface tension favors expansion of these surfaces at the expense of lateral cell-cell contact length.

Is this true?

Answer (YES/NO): NO